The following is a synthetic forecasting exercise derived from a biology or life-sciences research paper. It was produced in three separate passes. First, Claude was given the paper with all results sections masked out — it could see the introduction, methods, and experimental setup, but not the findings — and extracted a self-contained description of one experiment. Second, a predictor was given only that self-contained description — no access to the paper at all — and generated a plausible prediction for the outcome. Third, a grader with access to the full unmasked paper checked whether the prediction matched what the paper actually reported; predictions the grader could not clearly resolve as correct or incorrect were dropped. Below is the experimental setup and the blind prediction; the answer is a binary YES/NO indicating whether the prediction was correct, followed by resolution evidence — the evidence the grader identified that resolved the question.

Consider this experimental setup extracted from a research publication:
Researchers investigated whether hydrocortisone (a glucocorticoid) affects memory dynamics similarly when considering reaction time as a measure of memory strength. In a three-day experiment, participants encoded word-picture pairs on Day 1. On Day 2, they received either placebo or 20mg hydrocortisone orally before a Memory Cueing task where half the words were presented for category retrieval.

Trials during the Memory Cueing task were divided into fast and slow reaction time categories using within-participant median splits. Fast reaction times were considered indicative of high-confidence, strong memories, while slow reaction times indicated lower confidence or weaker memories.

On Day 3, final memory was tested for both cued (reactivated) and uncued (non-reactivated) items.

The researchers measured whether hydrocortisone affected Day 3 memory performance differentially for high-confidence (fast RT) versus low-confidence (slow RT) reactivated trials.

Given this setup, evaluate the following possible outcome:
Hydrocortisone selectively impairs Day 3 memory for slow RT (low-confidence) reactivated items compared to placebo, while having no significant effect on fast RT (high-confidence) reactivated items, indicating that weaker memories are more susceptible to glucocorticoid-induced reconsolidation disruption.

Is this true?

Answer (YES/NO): NO